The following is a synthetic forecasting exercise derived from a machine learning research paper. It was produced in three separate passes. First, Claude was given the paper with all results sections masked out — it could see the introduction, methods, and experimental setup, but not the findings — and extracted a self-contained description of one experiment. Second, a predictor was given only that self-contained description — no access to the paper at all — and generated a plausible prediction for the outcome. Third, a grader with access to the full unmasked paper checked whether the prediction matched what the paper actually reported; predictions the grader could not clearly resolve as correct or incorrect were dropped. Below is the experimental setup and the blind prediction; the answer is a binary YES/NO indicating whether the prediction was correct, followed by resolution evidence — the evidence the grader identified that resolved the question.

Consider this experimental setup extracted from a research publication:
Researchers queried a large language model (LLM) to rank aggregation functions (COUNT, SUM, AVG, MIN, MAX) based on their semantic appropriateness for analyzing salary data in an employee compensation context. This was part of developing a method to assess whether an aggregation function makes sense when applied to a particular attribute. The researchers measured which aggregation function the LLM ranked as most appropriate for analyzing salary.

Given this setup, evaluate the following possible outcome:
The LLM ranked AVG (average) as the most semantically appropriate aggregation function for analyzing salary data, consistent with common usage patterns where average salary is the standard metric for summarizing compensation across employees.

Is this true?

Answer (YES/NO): YES